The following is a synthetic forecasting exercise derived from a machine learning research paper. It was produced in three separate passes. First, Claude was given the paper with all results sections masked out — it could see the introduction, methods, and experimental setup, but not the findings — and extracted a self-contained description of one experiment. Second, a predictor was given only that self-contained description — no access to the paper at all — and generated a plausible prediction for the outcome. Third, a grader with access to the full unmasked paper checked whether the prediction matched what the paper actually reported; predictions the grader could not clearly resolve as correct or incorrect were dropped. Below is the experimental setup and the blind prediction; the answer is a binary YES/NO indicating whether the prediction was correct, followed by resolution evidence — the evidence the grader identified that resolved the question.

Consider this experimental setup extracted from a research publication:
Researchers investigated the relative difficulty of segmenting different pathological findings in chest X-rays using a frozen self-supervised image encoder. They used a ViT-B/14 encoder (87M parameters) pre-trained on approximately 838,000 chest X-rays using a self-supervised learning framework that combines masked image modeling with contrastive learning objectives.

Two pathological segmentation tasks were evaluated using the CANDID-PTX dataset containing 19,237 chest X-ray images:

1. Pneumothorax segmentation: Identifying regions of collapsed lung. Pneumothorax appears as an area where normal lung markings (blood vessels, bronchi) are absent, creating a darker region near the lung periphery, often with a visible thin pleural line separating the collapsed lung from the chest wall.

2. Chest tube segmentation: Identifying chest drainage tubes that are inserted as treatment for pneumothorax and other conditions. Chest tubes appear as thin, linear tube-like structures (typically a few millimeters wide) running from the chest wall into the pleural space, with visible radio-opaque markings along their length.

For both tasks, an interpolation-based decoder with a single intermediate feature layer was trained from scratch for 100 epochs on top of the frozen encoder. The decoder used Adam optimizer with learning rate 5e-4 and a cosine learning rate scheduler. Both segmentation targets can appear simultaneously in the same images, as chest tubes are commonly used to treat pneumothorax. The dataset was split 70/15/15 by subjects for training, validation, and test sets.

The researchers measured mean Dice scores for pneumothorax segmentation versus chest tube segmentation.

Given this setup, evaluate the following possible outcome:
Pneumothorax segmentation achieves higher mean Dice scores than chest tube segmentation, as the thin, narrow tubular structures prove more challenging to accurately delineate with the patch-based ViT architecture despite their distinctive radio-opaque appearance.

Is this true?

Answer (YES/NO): NO